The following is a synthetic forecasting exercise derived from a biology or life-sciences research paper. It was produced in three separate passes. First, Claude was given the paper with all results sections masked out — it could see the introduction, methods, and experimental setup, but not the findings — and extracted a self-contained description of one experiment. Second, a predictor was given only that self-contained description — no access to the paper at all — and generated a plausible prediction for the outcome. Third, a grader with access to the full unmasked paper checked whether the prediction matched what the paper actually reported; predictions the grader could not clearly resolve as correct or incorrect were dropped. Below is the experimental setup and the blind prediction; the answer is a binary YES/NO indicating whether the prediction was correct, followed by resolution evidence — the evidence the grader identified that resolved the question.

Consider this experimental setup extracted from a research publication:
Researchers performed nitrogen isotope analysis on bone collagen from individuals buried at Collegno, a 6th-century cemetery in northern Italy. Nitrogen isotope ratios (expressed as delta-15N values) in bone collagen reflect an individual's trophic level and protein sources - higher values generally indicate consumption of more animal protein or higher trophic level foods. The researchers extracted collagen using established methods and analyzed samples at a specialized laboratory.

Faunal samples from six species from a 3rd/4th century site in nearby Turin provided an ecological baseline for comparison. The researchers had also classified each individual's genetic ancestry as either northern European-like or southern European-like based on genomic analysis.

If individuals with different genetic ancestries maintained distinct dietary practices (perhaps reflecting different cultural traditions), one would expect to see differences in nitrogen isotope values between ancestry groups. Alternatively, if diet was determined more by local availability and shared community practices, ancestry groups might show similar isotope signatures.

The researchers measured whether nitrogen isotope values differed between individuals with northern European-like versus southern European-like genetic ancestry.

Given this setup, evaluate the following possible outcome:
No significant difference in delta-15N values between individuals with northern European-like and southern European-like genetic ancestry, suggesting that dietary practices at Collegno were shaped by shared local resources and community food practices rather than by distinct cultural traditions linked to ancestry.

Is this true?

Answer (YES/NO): NO